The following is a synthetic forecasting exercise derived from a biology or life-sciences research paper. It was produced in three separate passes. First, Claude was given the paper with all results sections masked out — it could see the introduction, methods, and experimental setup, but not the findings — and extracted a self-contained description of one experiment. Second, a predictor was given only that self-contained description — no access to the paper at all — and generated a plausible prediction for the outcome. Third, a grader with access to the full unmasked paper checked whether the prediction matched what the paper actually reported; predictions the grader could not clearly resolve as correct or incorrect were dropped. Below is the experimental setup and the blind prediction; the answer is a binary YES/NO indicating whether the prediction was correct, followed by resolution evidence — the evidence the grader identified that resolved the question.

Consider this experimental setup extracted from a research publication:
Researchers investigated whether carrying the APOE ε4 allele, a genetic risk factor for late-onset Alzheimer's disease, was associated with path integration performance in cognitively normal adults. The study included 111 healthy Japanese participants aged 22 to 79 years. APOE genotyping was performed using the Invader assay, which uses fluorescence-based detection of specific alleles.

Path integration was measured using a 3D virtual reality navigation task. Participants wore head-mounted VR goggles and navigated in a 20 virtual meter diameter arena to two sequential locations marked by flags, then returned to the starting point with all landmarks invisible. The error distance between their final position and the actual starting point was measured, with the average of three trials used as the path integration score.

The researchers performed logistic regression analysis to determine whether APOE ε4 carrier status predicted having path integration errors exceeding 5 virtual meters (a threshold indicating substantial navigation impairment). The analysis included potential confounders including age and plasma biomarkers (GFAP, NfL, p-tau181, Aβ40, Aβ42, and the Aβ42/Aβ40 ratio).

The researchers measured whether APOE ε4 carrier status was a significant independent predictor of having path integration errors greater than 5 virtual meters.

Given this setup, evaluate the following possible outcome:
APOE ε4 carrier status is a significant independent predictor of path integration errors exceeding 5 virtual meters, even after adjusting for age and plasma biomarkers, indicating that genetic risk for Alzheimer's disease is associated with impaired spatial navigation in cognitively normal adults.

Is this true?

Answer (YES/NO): YES